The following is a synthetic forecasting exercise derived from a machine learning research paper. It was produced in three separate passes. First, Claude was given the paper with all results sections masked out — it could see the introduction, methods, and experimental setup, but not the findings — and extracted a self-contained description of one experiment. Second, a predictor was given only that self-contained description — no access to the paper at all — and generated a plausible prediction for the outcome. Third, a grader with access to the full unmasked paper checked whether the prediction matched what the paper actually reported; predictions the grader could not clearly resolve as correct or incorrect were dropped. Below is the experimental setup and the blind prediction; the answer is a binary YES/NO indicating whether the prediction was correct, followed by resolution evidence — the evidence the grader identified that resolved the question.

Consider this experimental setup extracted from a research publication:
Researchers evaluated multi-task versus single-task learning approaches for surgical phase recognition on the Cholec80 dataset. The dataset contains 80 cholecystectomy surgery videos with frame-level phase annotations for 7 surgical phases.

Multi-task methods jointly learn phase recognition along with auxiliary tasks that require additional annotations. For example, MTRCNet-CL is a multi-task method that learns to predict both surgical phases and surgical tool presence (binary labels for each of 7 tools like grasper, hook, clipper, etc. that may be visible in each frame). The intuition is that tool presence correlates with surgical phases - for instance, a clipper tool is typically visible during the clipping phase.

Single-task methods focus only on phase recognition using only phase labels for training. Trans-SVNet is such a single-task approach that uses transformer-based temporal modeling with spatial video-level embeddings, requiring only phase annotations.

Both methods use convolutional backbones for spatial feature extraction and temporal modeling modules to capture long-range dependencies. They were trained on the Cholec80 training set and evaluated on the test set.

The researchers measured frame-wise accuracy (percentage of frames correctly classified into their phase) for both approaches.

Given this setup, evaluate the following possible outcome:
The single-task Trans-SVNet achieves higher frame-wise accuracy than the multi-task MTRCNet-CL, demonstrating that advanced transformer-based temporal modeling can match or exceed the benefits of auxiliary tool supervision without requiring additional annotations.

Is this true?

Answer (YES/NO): YES